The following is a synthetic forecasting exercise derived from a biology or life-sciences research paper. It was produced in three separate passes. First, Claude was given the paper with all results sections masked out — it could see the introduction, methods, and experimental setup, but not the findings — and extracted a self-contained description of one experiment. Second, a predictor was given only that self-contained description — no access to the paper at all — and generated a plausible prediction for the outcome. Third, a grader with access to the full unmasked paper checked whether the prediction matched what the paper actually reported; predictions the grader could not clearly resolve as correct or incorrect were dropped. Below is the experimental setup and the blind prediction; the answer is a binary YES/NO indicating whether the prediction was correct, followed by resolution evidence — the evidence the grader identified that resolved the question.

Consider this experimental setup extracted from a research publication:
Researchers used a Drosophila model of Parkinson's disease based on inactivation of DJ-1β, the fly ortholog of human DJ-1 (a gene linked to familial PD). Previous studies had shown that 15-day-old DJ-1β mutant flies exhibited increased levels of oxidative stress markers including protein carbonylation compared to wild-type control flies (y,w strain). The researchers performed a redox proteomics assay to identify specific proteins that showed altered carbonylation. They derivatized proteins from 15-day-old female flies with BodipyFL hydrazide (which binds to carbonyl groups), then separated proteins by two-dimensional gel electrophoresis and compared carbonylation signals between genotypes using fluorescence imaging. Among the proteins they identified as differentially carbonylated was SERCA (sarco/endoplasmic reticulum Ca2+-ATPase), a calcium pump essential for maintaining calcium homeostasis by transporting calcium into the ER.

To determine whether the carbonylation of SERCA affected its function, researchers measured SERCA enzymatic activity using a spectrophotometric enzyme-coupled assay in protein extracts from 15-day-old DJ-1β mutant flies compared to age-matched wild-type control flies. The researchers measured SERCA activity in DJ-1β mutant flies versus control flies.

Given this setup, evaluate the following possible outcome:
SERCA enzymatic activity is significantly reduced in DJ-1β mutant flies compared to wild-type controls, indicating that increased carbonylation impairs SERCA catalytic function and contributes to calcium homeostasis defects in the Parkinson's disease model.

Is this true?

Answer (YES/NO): YES